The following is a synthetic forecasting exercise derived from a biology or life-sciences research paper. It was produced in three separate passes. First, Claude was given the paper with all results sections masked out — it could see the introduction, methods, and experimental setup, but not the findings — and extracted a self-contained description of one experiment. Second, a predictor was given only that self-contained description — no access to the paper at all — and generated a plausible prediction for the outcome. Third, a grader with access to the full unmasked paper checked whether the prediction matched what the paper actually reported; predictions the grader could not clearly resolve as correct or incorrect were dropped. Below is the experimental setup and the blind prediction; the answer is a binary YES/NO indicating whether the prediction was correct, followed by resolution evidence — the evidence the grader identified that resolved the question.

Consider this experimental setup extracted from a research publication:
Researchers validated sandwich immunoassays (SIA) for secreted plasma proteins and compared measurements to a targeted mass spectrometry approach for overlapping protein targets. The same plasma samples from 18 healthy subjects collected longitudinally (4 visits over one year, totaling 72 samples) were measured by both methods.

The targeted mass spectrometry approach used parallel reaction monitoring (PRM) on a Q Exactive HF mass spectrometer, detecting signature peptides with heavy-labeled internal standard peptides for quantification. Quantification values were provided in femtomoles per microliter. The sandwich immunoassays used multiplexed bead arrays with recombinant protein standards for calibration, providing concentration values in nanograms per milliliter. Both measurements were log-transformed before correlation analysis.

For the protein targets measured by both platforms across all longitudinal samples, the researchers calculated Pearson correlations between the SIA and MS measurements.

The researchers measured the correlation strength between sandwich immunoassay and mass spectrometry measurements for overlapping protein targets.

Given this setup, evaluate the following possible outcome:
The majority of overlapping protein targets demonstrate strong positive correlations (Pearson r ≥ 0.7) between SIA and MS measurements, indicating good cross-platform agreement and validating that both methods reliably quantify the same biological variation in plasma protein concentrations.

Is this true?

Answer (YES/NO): NO